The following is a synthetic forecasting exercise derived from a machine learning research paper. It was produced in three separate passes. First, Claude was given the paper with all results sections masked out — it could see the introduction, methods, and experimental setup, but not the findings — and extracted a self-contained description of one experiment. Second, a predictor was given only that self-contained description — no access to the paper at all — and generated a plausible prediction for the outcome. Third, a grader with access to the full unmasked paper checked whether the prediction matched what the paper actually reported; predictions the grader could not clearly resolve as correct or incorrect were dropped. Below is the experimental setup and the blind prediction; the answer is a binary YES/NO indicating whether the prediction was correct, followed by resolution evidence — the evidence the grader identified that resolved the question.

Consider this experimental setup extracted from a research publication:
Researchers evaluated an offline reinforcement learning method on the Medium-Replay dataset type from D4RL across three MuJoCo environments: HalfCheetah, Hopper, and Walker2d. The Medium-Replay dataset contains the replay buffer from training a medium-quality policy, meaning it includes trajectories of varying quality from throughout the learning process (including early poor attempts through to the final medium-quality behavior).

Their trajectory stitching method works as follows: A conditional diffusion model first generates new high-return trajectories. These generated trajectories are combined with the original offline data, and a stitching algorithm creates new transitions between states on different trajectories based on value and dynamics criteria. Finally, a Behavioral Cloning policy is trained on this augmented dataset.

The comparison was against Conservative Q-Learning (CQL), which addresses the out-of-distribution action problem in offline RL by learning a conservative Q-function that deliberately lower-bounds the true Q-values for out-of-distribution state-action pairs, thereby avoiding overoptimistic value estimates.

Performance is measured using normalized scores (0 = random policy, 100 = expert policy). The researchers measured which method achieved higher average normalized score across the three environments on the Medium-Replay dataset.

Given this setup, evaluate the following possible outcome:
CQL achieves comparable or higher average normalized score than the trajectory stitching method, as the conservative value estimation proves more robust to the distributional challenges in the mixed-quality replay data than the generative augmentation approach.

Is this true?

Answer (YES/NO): YES